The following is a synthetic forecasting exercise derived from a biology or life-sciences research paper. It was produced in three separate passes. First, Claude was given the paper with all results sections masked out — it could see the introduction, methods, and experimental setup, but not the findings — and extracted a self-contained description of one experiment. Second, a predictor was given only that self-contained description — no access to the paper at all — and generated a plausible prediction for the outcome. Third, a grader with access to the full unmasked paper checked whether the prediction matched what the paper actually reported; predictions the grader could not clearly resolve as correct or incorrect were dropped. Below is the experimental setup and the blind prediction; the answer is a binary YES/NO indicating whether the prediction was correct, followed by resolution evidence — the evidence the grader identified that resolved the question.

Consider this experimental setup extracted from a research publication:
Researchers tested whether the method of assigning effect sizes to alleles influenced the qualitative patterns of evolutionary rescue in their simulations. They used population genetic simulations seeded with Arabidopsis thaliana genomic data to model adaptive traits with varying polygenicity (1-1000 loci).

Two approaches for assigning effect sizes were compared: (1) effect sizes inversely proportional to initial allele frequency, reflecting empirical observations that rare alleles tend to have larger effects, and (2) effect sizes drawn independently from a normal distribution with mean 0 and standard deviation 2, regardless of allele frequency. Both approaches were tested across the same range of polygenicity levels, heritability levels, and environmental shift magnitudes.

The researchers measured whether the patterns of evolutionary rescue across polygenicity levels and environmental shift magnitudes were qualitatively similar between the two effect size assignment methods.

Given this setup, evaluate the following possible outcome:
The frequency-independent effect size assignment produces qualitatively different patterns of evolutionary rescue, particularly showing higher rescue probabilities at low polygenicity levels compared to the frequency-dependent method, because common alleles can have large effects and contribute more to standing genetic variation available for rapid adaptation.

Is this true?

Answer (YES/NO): NO